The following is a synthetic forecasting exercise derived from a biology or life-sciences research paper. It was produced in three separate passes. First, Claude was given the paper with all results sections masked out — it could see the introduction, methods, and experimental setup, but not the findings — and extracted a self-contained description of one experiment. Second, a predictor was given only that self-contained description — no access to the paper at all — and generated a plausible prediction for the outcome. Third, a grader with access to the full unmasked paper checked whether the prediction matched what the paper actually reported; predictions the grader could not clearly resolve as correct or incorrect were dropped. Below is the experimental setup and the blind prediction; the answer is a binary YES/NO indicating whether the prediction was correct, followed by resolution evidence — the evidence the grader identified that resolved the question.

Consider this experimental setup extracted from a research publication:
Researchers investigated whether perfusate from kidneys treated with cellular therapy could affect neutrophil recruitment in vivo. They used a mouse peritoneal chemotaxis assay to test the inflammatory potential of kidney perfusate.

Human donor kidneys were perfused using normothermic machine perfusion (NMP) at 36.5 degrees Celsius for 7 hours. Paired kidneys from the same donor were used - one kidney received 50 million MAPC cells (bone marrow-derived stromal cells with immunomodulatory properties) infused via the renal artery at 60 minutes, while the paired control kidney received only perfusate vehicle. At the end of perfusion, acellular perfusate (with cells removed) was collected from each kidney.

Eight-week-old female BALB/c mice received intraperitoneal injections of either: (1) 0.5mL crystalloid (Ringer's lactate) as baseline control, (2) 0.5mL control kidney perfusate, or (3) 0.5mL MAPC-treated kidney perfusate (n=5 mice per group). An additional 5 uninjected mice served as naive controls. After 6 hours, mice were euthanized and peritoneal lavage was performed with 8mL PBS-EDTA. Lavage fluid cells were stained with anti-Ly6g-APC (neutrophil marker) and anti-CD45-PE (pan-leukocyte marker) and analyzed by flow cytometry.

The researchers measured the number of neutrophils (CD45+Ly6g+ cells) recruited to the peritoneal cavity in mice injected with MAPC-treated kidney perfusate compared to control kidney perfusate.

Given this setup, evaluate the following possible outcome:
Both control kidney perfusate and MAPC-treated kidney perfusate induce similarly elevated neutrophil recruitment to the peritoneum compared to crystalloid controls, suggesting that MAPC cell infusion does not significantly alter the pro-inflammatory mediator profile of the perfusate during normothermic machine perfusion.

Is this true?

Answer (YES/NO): NO